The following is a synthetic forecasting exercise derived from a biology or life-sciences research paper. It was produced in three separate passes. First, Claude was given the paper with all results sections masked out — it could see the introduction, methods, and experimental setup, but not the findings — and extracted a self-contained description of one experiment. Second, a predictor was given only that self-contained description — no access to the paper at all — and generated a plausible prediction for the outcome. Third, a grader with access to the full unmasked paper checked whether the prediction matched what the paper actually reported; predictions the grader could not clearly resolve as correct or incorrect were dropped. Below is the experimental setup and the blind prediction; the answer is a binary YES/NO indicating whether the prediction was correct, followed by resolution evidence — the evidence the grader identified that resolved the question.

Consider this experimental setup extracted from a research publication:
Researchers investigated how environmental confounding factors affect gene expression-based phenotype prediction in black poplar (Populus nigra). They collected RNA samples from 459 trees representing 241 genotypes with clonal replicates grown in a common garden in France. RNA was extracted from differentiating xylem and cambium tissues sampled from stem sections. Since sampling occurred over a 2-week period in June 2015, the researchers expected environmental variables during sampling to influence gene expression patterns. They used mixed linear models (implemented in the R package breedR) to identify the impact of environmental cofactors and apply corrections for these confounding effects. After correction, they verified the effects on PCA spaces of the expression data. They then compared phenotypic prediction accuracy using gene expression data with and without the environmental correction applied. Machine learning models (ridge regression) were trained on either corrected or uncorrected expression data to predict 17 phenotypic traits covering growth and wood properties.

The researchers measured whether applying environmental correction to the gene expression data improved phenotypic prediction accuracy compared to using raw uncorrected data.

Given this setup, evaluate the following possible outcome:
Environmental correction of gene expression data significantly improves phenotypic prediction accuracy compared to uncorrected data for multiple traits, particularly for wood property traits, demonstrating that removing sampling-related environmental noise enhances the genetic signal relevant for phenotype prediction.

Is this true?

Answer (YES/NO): NO